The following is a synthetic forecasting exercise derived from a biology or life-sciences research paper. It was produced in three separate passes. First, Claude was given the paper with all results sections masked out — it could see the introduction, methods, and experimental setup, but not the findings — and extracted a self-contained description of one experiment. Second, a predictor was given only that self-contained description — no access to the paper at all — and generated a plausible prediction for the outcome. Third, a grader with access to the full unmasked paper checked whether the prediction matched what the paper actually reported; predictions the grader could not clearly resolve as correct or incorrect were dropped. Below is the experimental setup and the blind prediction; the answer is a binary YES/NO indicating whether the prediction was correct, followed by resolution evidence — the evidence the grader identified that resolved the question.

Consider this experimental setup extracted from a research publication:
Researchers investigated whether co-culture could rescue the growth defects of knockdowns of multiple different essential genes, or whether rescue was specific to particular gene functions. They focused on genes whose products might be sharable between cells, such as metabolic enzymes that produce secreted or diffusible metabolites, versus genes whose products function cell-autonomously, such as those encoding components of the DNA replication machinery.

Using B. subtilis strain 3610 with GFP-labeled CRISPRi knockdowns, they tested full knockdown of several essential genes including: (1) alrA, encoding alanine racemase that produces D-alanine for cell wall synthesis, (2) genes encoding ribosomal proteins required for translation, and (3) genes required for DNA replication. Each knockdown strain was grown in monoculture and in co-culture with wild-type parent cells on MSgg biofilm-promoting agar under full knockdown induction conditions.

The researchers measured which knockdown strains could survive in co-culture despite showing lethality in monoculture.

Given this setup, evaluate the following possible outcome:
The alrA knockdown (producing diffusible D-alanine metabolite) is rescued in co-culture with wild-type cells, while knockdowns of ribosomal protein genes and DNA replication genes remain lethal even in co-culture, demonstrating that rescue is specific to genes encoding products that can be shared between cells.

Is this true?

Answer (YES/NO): YES